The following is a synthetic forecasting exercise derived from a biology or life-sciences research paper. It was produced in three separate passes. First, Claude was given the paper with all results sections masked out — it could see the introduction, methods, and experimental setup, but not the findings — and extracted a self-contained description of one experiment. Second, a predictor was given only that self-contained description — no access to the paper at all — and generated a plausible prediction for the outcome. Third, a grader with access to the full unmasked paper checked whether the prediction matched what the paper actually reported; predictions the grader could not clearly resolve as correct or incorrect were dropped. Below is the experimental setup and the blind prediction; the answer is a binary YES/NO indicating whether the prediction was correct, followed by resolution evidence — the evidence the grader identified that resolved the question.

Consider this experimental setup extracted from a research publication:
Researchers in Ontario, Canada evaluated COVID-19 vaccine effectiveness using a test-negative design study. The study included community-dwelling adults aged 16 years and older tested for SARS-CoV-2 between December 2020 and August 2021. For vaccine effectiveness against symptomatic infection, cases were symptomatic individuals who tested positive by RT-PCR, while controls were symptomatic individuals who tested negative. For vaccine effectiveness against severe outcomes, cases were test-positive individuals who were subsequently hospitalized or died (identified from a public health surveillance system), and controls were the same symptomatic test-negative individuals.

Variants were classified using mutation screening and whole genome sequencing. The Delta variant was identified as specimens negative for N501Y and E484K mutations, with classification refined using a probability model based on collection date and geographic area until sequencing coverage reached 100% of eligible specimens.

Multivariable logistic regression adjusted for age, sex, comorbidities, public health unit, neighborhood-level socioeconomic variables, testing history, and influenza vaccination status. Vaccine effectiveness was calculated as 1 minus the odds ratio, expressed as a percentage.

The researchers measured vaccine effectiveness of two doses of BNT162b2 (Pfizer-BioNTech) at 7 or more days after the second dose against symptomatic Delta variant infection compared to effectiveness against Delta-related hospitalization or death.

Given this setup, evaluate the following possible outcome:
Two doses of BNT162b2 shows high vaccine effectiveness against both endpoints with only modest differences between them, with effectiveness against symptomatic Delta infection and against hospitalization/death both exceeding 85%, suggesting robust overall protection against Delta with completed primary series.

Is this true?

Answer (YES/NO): YES